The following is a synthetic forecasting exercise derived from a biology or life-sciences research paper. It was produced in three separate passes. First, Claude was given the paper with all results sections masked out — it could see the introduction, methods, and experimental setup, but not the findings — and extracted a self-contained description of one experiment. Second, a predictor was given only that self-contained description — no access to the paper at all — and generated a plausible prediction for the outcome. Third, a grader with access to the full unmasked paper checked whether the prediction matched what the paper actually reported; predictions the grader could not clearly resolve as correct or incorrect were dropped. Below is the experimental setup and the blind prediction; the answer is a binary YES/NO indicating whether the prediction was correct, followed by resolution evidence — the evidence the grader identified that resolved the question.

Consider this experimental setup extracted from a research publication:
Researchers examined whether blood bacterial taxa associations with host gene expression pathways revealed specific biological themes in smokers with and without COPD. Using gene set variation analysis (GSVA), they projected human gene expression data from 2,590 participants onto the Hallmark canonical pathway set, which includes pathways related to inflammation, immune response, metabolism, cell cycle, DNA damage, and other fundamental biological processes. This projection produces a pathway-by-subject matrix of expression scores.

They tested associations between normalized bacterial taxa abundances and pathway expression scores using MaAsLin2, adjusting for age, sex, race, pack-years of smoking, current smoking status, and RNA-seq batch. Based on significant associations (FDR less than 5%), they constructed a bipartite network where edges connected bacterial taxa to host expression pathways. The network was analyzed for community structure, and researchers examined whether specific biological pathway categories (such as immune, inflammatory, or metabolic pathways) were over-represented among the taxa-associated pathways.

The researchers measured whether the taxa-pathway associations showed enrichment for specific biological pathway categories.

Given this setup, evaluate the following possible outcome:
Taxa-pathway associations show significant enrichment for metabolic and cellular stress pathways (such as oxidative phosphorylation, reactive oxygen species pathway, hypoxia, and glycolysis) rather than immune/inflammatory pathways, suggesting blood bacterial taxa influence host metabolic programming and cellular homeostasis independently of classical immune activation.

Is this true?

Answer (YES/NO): NO